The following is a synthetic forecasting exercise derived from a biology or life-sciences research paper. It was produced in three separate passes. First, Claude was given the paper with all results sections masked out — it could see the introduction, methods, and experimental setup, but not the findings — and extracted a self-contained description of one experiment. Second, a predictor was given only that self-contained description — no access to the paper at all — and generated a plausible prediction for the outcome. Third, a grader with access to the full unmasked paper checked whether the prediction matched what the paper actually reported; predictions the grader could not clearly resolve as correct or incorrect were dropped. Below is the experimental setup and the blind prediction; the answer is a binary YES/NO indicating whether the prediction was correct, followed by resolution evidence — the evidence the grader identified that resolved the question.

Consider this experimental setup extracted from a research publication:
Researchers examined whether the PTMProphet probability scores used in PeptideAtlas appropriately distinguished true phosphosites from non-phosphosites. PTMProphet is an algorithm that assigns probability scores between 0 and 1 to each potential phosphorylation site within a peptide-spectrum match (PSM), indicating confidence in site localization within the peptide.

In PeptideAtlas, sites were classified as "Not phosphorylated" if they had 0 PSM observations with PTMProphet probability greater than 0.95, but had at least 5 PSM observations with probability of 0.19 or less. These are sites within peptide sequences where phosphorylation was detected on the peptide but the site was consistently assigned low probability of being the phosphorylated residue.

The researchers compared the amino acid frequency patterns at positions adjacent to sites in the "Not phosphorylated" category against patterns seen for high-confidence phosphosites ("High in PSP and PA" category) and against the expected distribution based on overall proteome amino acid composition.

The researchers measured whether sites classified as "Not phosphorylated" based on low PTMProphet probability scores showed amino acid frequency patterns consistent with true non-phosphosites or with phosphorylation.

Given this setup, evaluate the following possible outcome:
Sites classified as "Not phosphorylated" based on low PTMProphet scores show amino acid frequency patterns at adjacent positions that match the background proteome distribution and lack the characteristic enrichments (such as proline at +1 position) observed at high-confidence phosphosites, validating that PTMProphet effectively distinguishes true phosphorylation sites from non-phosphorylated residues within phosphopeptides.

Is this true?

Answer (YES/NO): YES